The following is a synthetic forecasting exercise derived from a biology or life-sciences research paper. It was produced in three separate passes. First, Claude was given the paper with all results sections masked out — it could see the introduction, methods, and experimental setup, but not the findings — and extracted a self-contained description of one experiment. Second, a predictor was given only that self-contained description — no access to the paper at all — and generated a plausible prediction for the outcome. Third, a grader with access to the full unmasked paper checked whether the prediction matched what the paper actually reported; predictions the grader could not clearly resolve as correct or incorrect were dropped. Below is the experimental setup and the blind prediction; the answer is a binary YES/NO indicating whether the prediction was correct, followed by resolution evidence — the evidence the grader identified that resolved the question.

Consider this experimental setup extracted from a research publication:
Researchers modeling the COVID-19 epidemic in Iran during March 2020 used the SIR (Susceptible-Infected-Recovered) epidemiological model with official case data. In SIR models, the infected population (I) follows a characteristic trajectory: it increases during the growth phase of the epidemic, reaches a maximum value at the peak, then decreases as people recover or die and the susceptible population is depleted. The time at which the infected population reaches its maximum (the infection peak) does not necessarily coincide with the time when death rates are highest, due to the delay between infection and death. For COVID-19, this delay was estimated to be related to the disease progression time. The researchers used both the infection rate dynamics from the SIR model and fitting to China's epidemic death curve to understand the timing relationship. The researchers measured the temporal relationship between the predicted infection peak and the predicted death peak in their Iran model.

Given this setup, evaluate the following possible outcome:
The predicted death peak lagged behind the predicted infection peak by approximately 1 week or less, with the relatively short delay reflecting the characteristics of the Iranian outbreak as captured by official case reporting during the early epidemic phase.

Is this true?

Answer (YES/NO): YES